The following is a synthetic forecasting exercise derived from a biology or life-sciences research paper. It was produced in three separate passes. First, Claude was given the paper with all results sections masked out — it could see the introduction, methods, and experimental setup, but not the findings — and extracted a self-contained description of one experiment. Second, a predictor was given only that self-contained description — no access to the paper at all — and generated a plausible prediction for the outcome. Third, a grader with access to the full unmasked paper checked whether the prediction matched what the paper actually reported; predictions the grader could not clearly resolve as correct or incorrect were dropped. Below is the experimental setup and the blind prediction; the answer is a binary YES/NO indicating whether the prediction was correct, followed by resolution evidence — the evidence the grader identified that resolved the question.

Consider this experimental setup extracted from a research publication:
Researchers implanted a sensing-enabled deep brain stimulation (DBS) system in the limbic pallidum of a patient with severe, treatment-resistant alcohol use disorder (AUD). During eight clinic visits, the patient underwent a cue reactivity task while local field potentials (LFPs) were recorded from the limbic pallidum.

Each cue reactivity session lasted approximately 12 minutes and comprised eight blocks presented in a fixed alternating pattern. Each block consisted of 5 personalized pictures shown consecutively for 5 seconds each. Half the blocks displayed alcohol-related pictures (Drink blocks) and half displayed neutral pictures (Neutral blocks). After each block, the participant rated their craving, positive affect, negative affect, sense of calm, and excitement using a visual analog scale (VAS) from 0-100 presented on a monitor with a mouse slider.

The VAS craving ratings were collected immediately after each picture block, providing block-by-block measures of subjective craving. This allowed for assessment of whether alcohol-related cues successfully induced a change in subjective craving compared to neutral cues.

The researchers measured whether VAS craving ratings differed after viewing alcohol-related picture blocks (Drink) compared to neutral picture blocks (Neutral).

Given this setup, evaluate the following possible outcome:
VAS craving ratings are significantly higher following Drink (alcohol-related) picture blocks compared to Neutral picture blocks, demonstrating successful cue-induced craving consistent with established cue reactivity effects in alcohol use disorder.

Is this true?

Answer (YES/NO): NO